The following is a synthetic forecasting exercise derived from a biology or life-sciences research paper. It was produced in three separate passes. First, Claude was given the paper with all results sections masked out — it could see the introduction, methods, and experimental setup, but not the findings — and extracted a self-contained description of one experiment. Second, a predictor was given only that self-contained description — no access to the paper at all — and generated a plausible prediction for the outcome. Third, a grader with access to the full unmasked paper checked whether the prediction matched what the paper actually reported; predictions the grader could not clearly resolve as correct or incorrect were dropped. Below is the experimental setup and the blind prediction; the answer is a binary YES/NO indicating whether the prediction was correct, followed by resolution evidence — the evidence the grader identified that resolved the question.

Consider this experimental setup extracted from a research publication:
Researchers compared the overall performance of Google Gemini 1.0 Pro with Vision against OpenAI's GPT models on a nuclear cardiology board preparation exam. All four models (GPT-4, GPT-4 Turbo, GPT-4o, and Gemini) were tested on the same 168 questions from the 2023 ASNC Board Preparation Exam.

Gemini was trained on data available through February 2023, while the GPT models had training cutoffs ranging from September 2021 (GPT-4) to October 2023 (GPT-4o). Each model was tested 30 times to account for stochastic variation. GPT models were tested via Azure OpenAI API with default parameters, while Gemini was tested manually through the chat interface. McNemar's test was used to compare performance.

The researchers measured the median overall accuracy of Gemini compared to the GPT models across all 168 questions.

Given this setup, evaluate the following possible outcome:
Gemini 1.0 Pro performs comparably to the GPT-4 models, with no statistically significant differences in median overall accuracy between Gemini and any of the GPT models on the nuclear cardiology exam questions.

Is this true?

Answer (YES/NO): NO